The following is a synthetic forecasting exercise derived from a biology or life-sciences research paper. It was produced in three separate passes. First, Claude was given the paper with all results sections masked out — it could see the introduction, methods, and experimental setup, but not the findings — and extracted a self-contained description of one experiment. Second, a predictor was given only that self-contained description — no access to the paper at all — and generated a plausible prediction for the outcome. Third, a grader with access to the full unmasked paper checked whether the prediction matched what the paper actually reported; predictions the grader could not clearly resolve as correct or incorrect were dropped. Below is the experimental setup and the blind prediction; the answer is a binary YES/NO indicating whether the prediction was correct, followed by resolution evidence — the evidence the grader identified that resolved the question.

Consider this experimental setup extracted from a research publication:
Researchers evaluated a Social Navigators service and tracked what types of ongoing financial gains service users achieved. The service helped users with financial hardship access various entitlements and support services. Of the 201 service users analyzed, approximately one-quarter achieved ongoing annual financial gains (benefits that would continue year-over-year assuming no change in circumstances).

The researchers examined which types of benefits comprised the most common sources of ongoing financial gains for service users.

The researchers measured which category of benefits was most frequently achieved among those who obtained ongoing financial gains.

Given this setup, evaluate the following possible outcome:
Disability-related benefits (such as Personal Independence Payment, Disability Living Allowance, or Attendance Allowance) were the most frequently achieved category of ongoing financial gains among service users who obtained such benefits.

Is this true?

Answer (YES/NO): YES